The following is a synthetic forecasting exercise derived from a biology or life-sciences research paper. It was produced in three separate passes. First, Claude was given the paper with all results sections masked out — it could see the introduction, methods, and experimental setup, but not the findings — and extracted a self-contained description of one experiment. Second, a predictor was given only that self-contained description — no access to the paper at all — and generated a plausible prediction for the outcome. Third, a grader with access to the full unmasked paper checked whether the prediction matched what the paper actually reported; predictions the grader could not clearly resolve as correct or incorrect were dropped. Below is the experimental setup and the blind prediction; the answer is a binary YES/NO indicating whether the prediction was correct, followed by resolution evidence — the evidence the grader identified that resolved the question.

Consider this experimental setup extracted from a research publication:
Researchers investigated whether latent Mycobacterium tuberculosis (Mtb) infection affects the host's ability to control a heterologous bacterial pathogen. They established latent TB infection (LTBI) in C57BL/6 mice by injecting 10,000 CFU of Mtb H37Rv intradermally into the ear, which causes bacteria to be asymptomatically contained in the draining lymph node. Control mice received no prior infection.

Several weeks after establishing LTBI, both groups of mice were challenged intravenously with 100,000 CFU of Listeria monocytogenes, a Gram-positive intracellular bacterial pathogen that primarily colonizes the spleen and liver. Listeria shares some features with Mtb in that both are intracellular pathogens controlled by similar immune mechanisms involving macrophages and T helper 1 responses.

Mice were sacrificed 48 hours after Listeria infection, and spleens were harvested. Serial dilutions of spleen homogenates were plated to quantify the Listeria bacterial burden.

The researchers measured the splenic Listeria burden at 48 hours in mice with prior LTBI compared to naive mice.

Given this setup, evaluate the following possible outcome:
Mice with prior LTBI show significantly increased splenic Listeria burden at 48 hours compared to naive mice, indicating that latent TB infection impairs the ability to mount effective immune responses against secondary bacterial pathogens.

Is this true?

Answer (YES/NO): NO